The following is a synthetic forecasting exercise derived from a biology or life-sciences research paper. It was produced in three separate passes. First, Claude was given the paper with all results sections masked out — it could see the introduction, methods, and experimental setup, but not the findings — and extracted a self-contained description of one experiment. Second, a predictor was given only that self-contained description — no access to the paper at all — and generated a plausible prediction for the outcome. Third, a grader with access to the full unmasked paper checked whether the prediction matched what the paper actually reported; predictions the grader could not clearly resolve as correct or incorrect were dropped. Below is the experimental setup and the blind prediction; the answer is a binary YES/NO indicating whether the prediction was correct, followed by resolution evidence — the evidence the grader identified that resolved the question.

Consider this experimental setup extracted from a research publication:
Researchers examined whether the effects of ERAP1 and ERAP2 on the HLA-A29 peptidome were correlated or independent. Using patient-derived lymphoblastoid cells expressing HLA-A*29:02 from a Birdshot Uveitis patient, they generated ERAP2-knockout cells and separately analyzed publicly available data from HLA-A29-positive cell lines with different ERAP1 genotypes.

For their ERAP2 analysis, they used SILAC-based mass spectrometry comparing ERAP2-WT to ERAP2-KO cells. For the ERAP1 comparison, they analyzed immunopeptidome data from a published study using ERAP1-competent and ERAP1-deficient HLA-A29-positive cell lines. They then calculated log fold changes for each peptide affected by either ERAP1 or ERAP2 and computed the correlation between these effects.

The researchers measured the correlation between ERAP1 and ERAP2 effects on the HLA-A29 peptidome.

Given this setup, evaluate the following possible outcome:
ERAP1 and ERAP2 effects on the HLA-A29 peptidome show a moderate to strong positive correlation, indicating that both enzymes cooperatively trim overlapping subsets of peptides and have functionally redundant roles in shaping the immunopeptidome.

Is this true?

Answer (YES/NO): NO